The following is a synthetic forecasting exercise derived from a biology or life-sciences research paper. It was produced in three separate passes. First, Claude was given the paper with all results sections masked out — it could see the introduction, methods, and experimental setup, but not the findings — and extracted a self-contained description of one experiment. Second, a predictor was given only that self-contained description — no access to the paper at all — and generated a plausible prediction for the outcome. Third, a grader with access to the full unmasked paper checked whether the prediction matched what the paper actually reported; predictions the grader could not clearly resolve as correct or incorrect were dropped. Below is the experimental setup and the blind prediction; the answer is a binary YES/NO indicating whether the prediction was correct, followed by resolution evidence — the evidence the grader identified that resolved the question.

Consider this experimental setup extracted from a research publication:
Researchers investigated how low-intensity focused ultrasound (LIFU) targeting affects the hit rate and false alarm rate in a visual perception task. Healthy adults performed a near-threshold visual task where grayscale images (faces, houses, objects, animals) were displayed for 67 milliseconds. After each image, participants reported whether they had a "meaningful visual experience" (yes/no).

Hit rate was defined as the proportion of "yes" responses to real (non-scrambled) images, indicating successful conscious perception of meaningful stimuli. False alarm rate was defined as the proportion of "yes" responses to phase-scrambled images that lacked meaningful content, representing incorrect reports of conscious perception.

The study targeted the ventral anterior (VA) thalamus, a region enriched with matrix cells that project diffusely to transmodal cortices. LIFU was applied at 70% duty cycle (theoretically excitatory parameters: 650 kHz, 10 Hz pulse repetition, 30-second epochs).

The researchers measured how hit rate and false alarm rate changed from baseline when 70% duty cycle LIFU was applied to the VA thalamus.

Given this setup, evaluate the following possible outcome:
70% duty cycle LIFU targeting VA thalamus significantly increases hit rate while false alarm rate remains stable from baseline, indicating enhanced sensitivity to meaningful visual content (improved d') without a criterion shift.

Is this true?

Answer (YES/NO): NO